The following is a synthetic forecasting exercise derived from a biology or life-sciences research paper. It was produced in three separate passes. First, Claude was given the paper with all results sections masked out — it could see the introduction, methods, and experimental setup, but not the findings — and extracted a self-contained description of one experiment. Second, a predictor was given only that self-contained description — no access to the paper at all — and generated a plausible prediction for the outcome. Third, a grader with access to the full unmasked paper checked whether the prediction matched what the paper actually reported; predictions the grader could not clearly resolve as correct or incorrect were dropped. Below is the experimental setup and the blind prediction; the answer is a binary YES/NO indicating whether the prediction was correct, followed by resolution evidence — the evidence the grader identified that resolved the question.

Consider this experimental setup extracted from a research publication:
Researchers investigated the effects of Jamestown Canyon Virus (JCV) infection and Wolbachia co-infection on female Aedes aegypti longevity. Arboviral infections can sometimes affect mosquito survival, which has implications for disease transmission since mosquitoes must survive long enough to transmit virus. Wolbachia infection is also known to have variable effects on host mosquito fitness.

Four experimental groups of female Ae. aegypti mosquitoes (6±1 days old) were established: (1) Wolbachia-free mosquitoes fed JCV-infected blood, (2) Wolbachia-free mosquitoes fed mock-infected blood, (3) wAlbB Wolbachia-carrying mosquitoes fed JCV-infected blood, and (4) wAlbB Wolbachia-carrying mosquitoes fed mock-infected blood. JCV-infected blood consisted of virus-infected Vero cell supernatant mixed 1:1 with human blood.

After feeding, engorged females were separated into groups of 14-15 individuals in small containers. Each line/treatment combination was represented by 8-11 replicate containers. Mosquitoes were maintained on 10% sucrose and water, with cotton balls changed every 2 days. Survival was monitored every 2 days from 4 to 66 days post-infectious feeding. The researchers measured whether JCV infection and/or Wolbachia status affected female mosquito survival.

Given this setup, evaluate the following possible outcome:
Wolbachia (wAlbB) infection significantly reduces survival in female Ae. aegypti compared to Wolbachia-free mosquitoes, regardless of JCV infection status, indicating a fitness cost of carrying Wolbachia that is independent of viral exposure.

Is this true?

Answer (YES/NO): YES